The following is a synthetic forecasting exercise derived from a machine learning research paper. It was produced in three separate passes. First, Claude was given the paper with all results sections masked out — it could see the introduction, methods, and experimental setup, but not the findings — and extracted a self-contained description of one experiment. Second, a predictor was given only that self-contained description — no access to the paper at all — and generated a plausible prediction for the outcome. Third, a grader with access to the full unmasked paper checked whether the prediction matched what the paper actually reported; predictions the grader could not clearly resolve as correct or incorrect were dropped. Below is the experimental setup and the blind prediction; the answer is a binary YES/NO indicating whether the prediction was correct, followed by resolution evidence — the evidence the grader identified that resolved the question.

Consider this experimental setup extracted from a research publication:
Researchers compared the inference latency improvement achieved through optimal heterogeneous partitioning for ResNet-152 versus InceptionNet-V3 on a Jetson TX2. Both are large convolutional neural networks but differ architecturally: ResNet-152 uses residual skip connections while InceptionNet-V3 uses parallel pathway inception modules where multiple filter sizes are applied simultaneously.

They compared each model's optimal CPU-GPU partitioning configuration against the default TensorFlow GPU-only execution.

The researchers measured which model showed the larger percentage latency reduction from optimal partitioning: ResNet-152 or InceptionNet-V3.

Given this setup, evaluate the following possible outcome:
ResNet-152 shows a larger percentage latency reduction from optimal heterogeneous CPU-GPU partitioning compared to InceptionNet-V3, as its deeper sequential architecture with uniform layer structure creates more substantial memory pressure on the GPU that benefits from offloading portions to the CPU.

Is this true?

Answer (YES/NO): NO